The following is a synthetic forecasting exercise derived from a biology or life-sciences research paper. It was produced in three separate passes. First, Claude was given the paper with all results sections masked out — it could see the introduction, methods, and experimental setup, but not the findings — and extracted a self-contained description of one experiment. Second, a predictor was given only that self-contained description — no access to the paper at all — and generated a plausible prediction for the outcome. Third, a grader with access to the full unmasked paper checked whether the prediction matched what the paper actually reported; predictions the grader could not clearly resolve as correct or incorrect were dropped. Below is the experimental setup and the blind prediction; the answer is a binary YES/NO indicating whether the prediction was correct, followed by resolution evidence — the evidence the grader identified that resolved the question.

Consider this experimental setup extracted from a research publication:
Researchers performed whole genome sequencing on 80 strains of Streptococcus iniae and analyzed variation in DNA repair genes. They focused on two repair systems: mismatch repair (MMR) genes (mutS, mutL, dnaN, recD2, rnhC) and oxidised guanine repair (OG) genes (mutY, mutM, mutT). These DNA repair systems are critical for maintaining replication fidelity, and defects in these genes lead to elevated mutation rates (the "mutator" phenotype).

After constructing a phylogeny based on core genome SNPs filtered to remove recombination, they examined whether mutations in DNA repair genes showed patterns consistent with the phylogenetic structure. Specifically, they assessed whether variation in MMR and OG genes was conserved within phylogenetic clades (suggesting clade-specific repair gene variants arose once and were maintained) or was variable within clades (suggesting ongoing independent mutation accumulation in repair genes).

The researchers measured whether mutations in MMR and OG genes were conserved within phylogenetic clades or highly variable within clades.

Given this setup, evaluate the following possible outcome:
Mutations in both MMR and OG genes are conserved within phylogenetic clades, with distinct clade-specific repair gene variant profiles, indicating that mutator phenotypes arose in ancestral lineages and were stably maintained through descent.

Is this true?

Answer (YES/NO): YES